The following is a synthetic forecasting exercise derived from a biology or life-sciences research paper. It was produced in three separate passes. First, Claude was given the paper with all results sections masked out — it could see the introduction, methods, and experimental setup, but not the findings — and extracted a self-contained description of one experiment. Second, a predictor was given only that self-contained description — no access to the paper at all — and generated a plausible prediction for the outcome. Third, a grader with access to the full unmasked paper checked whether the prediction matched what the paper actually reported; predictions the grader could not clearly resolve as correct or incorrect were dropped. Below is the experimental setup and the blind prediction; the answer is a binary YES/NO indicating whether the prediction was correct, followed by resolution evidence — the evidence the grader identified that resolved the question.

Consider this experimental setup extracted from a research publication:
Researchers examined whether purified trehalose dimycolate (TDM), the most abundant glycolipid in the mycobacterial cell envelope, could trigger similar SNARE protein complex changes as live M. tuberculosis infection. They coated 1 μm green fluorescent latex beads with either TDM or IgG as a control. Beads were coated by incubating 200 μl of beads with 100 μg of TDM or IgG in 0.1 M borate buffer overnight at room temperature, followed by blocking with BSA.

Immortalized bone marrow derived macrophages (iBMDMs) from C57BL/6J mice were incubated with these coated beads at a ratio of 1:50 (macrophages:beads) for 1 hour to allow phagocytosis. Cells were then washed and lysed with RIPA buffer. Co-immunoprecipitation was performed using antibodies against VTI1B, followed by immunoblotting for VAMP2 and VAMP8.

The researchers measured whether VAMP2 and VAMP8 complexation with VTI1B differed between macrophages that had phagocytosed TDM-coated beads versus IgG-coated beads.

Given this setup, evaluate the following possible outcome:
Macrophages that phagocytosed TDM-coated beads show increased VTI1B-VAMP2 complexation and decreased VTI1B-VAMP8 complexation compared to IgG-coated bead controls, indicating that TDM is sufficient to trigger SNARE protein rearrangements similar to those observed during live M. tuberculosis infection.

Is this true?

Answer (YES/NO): NO